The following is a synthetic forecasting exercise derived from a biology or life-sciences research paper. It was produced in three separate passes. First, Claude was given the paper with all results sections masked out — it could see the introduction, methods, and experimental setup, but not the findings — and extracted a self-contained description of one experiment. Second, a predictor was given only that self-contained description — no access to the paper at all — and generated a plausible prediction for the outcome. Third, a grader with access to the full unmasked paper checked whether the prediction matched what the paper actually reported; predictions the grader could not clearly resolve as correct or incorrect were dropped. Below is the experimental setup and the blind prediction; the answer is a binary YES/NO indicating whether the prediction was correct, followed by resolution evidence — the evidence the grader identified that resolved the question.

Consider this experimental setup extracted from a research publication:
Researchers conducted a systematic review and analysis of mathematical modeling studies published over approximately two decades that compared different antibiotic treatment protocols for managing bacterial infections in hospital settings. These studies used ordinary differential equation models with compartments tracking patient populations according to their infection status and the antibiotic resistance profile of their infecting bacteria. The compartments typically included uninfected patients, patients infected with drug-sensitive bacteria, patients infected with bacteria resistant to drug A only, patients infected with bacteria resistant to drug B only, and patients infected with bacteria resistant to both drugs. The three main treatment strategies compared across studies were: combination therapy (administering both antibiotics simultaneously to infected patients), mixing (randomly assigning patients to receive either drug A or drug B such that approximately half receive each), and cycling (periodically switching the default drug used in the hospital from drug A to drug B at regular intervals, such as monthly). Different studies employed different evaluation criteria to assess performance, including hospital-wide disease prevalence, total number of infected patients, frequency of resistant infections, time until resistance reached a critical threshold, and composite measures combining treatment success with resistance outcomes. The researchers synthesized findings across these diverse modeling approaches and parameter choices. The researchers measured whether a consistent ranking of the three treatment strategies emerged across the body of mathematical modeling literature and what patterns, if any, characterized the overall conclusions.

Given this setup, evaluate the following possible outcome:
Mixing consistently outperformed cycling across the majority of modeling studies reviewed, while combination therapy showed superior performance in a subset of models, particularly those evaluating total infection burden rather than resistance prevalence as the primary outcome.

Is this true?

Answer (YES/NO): NO